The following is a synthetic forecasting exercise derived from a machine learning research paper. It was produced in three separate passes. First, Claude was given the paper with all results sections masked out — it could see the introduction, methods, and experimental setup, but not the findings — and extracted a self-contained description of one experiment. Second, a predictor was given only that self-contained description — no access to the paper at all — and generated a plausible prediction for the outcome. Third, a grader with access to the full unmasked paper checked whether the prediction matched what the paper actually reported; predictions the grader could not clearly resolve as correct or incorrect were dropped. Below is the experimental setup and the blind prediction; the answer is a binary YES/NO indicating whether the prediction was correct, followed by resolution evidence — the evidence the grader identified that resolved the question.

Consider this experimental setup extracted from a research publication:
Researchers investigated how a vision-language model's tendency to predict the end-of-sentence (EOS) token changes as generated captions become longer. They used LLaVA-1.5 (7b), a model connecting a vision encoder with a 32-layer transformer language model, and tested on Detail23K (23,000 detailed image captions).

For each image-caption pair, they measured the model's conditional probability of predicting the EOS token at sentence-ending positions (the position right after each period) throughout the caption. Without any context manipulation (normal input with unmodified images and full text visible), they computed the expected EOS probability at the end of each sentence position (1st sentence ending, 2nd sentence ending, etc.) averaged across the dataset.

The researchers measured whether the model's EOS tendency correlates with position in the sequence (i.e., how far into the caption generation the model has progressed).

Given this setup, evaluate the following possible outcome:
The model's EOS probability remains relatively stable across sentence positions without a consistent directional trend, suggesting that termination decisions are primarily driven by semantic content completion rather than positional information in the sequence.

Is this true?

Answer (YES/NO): NO